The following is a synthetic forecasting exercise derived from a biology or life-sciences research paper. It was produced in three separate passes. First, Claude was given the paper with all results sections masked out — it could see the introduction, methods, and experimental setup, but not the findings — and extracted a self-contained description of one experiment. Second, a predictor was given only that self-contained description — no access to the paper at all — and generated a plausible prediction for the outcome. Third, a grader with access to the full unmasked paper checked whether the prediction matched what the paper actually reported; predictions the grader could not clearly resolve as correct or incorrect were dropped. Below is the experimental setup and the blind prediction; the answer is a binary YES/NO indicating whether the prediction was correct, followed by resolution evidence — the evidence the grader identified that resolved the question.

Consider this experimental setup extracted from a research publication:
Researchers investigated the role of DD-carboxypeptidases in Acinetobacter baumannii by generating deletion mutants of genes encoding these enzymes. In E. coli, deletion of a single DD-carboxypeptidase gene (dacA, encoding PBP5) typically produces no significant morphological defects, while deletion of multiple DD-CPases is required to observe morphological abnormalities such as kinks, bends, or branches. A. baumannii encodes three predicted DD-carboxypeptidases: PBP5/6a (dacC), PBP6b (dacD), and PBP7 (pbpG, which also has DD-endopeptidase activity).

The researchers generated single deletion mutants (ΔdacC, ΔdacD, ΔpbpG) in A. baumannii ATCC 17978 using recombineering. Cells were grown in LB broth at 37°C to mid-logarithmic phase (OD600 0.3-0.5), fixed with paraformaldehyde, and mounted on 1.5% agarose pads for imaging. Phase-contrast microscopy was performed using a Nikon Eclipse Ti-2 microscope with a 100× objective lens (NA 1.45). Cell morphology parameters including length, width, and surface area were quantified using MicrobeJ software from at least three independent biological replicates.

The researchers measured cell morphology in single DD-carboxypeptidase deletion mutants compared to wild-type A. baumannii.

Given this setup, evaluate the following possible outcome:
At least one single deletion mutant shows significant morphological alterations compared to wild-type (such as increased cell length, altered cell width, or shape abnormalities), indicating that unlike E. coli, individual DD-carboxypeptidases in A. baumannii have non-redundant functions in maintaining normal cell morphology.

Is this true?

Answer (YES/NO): YES